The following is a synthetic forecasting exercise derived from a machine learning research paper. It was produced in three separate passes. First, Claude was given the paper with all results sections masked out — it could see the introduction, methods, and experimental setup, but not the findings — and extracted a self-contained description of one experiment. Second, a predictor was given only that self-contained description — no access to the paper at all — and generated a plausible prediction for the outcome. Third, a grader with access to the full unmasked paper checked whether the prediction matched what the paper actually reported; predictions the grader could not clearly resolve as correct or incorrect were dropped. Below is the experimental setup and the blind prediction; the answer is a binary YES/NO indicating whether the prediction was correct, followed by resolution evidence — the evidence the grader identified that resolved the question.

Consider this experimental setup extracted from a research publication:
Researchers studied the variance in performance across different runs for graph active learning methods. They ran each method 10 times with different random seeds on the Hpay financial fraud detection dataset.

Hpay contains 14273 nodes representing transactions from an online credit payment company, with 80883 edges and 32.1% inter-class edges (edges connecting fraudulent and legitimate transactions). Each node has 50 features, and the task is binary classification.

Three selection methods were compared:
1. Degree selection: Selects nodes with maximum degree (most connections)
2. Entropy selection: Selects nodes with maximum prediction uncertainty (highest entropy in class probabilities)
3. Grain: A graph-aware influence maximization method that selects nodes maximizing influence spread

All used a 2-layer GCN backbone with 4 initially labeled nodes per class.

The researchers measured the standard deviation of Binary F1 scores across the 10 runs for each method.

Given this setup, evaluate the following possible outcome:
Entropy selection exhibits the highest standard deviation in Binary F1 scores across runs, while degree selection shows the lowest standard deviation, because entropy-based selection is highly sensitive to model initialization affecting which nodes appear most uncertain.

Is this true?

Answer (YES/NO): NO